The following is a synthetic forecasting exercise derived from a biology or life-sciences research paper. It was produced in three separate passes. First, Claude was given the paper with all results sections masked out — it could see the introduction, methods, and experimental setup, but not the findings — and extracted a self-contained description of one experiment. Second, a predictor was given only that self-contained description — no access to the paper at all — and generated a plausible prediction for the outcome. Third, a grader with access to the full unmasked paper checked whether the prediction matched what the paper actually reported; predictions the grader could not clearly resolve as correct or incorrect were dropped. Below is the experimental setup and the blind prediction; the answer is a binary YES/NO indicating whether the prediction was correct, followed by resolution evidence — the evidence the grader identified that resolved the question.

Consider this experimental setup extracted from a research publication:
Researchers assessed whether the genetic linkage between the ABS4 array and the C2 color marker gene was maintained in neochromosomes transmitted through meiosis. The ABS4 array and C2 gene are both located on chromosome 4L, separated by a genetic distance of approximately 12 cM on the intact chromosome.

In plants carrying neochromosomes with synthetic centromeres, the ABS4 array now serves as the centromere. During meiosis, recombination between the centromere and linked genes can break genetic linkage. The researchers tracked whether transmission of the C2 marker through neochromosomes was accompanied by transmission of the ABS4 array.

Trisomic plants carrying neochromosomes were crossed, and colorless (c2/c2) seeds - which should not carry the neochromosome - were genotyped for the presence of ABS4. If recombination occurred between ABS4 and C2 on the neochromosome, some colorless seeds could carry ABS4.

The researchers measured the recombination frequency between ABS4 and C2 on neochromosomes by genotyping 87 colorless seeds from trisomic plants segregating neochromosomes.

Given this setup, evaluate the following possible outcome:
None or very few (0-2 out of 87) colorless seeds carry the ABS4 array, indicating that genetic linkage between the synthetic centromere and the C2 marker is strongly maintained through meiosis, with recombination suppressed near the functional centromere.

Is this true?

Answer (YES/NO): YES